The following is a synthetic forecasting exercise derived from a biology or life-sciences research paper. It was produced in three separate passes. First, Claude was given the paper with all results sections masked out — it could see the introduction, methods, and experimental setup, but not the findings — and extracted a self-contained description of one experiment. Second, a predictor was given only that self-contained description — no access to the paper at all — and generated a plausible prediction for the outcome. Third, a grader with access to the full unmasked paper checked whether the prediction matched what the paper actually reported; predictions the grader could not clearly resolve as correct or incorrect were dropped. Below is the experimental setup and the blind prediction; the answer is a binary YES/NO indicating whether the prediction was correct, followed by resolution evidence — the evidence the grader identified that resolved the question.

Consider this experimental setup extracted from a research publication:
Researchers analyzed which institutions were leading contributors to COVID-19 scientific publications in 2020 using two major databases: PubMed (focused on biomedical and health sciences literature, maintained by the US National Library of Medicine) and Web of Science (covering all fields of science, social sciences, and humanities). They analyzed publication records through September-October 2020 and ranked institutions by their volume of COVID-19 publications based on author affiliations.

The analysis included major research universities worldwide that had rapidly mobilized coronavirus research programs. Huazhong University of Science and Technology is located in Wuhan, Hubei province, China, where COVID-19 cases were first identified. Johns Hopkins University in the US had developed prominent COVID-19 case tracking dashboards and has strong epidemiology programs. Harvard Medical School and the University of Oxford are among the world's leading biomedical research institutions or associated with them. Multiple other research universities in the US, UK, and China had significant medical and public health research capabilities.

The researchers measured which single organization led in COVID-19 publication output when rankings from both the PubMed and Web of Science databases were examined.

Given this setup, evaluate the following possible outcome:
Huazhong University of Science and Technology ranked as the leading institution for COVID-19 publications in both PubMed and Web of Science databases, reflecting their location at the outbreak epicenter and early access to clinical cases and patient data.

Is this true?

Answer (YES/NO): YES